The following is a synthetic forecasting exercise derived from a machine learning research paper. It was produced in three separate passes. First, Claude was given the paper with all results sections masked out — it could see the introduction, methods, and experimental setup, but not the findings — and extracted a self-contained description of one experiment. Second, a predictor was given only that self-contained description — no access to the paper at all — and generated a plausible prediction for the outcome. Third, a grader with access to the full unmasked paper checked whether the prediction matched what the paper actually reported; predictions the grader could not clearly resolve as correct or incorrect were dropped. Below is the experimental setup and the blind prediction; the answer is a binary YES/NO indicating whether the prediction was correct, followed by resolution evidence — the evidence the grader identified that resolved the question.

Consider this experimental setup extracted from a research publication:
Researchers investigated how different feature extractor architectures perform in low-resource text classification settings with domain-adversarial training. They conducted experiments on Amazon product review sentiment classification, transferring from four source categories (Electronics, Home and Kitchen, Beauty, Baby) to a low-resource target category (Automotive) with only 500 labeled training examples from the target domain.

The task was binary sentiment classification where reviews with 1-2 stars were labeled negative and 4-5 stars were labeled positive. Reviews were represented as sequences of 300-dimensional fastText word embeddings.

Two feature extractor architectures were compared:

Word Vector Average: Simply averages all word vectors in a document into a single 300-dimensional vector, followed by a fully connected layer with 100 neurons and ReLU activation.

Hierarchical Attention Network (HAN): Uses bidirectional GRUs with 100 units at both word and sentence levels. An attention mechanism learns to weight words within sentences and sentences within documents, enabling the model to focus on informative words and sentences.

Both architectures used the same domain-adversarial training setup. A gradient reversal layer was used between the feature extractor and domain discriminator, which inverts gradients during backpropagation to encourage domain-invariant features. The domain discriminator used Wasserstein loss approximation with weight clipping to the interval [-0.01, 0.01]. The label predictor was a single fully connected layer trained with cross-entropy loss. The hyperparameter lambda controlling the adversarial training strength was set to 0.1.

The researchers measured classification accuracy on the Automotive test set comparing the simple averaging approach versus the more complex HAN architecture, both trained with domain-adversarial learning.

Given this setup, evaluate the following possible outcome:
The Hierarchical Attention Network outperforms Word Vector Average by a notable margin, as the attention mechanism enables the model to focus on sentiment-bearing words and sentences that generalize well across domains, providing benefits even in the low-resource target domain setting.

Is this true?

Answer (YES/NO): NO